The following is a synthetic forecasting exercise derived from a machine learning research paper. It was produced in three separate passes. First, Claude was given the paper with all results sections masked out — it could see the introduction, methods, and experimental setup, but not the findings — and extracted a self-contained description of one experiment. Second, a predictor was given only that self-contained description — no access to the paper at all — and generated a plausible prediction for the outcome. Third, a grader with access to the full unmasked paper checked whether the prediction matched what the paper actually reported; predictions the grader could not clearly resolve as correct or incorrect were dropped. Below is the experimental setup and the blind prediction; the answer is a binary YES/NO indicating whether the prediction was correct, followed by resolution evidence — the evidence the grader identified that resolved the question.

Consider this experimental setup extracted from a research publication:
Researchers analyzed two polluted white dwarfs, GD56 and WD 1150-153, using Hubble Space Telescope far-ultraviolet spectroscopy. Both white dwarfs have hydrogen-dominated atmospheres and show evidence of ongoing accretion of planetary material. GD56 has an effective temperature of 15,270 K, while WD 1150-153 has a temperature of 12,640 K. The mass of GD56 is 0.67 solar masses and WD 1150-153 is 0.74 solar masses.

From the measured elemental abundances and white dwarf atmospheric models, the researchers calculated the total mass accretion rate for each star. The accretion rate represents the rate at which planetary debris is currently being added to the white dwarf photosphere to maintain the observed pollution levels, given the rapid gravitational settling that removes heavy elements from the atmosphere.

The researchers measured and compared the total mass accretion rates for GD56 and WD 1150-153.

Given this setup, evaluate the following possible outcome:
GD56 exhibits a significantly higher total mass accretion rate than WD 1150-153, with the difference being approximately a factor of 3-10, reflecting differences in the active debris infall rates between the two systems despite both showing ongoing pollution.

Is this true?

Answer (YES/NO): NO